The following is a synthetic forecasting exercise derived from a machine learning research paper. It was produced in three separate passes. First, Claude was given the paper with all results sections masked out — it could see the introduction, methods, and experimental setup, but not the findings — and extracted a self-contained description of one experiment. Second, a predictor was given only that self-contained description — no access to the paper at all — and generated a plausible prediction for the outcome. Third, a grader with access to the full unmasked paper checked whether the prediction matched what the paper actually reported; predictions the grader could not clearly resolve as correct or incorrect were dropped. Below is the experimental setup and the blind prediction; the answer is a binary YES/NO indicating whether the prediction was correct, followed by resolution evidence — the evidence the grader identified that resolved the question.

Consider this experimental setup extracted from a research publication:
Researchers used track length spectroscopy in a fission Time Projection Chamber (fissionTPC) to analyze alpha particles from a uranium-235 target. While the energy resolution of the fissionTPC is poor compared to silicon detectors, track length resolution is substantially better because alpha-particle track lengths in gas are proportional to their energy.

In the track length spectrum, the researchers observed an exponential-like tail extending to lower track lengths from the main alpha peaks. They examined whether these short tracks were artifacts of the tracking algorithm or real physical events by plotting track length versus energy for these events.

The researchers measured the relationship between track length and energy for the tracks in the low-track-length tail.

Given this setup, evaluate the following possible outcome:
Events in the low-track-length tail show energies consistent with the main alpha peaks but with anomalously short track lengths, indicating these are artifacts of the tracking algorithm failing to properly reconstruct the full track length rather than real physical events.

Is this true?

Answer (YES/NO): NO